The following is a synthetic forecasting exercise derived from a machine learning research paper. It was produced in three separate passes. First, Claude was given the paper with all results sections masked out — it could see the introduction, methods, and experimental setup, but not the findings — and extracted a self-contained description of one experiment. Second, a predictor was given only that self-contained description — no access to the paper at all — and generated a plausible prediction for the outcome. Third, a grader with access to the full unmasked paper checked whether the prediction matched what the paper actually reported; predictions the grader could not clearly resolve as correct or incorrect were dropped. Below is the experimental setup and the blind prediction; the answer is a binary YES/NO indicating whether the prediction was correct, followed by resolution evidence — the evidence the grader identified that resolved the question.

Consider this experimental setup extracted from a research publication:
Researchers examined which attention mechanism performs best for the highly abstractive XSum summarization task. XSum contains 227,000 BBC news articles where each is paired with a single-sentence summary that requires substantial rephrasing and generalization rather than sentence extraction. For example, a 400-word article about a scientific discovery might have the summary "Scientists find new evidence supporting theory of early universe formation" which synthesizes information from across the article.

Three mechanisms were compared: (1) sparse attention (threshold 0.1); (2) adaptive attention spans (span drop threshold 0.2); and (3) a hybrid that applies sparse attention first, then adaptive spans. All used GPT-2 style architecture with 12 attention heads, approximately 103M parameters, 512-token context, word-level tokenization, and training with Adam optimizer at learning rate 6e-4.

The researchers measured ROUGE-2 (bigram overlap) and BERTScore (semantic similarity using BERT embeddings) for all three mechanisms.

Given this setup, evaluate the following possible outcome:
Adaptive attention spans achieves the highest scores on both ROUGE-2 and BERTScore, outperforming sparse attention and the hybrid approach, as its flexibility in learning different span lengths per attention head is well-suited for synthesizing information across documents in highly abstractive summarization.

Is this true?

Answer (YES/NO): NO